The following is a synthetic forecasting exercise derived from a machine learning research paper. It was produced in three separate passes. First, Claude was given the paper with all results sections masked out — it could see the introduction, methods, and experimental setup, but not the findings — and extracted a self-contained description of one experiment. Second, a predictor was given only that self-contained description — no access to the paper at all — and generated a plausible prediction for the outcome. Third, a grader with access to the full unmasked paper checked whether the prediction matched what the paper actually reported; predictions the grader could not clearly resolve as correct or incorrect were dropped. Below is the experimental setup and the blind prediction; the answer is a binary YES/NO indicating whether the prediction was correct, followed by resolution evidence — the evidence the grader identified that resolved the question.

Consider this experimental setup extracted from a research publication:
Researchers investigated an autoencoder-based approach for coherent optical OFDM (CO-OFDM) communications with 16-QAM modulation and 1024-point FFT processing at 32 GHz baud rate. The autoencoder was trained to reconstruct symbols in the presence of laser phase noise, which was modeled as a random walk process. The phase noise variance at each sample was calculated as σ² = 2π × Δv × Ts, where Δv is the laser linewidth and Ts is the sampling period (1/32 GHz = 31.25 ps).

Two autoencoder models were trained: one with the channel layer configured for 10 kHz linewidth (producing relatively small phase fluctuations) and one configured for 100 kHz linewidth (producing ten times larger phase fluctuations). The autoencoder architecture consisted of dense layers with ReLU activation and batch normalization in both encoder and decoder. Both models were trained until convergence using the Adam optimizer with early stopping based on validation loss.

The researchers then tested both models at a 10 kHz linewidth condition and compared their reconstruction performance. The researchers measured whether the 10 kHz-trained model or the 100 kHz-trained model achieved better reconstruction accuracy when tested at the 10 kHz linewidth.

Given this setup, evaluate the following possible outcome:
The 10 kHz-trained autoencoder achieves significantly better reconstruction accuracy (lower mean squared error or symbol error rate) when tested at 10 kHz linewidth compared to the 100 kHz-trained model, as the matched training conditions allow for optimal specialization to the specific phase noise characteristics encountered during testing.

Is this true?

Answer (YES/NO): YES